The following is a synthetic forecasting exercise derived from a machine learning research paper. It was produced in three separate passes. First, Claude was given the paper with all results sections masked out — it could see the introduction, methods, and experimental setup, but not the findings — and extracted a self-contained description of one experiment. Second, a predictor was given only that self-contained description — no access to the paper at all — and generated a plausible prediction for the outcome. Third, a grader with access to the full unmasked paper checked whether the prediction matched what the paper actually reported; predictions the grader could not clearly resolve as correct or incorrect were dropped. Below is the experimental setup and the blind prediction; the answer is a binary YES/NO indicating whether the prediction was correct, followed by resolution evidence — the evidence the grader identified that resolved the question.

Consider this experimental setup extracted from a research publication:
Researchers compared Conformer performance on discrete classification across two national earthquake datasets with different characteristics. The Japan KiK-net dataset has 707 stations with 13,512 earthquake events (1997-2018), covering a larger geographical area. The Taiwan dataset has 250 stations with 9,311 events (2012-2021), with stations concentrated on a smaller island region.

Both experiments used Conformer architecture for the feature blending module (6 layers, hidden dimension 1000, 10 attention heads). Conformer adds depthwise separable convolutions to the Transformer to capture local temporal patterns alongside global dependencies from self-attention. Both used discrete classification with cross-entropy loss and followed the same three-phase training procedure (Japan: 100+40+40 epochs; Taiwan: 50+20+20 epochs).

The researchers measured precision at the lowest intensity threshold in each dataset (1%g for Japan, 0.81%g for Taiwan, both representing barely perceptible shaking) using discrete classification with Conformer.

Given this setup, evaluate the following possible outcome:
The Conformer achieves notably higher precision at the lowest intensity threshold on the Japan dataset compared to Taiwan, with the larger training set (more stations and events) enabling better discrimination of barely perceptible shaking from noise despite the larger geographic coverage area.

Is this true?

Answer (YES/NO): NO